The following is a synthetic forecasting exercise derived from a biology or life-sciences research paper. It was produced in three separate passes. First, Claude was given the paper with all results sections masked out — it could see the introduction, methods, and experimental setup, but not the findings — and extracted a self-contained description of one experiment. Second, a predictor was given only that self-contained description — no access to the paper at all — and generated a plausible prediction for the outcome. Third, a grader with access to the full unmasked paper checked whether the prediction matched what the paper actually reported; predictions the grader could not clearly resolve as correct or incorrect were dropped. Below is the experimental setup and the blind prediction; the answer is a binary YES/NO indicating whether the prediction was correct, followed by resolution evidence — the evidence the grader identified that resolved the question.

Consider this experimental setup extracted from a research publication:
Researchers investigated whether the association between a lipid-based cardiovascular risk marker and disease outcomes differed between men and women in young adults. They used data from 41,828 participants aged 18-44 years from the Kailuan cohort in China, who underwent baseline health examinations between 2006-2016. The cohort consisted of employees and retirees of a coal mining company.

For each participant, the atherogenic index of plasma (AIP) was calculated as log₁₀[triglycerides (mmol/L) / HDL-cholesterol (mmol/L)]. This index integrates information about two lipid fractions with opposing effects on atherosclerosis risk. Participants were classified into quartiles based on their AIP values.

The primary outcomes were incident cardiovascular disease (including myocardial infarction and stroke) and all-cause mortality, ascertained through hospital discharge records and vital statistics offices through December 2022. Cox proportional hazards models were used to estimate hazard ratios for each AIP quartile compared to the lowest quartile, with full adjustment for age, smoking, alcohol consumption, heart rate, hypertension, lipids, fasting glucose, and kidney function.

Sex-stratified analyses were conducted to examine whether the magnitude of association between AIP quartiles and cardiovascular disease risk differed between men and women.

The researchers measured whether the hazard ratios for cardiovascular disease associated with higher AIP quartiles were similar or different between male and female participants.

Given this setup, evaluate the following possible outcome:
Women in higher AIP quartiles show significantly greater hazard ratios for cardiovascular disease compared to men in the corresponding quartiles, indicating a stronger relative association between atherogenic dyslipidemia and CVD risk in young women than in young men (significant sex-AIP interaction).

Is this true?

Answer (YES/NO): NO